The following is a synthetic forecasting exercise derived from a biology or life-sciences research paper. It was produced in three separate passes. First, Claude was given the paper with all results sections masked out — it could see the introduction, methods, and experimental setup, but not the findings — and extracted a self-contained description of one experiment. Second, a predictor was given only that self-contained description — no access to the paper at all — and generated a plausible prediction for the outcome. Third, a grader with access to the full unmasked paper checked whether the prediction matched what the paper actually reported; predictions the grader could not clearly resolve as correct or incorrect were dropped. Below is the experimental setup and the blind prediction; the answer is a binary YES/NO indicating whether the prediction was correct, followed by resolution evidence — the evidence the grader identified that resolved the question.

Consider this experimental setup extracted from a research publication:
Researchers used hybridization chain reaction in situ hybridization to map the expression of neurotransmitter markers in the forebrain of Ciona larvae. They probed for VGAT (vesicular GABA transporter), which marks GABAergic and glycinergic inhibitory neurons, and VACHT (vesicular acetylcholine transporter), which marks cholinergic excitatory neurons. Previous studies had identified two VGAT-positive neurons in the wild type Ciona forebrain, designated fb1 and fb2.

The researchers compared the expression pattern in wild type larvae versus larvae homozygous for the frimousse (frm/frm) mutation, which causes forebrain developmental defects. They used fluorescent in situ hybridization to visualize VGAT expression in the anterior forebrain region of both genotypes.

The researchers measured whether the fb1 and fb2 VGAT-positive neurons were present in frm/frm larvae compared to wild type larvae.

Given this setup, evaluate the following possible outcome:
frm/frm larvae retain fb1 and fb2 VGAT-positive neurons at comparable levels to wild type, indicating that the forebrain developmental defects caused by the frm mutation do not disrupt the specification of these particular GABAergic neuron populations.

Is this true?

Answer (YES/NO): NO